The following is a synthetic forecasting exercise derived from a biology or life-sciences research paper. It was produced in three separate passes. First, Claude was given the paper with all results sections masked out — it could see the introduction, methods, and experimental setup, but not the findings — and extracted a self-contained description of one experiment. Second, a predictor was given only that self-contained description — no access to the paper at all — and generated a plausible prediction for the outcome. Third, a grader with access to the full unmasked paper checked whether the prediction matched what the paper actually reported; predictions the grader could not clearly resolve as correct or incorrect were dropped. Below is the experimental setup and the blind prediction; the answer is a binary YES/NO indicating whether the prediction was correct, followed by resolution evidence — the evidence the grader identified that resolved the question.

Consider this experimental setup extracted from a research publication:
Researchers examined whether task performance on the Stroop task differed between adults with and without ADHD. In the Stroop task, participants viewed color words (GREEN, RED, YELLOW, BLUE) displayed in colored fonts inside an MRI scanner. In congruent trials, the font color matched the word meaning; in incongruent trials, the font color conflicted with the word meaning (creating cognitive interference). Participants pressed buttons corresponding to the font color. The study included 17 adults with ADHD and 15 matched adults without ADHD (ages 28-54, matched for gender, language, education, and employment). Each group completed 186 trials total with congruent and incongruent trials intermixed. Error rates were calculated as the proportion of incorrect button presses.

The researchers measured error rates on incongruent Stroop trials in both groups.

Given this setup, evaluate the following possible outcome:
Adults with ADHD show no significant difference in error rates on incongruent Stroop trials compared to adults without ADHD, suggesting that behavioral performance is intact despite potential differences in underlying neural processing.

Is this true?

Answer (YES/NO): YES